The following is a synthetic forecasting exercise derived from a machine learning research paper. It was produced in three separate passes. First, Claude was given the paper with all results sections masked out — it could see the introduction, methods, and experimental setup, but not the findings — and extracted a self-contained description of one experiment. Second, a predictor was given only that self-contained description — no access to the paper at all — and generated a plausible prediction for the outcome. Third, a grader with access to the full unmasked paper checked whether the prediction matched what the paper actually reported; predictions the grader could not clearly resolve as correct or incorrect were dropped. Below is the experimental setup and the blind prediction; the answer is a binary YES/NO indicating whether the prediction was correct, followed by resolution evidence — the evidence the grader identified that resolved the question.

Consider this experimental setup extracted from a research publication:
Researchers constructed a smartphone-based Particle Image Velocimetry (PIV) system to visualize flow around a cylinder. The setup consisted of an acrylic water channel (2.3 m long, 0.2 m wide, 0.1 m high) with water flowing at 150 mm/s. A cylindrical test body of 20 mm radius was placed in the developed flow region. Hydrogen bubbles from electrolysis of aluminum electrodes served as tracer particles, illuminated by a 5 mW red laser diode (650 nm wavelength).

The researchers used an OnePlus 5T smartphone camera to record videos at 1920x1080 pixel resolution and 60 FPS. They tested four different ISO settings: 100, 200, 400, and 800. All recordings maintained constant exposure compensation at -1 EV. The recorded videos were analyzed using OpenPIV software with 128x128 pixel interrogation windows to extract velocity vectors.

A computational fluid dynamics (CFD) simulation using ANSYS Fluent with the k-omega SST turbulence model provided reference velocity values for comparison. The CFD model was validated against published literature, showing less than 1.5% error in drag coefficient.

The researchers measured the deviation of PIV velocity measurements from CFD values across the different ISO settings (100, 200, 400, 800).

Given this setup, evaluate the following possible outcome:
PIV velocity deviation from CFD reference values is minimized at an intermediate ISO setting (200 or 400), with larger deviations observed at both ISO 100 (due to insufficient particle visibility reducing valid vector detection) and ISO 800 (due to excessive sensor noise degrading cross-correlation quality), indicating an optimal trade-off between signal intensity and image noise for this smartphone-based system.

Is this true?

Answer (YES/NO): YES